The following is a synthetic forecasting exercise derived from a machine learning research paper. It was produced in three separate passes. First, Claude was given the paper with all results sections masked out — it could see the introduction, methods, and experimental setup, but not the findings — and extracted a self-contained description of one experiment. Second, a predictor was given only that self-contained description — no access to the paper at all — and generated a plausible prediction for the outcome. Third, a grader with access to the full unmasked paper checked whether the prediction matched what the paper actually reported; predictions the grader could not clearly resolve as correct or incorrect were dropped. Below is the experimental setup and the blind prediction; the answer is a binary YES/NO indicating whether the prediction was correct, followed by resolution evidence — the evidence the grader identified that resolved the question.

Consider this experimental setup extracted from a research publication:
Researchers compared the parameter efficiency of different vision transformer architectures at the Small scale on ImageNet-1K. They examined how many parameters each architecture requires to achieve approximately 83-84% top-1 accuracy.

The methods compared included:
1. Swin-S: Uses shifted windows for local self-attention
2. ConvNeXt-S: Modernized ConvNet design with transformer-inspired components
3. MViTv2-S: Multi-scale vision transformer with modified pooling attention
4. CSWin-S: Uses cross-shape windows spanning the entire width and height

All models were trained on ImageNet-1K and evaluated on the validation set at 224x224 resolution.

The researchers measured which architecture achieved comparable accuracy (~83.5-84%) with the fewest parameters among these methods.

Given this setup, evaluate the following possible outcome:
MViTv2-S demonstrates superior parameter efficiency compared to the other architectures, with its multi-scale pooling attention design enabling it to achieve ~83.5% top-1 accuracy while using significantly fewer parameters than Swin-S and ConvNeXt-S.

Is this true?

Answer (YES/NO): NO